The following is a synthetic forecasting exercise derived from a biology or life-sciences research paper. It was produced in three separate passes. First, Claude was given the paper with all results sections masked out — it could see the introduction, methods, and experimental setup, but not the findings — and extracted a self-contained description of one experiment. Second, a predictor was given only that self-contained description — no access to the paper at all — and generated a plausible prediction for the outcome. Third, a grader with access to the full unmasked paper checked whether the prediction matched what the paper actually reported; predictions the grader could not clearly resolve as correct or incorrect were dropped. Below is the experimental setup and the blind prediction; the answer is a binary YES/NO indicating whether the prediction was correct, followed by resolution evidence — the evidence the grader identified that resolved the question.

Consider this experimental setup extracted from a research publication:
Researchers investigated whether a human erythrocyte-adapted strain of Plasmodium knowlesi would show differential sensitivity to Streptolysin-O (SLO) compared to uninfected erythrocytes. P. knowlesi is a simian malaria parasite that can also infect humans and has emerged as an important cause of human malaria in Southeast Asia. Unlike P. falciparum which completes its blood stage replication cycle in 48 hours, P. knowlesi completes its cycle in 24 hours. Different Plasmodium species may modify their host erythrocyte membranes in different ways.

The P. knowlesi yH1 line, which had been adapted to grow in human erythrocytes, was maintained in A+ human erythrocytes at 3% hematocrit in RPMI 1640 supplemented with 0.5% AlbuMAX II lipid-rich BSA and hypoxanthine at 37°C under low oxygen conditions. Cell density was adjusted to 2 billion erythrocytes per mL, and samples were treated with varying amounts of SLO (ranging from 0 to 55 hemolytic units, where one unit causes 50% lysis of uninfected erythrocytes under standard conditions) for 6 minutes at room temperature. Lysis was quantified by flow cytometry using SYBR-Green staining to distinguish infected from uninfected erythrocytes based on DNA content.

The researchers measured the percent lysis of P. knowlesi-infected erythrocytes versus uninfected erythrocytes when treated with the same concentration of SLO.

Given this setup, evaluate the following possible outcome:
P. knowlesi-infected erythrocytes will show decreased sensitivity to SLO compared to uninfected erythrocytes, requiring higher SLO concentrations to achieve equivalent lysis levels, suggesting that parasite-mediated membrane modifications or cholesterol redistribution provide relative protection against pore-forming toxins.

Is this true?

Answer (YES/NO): YES